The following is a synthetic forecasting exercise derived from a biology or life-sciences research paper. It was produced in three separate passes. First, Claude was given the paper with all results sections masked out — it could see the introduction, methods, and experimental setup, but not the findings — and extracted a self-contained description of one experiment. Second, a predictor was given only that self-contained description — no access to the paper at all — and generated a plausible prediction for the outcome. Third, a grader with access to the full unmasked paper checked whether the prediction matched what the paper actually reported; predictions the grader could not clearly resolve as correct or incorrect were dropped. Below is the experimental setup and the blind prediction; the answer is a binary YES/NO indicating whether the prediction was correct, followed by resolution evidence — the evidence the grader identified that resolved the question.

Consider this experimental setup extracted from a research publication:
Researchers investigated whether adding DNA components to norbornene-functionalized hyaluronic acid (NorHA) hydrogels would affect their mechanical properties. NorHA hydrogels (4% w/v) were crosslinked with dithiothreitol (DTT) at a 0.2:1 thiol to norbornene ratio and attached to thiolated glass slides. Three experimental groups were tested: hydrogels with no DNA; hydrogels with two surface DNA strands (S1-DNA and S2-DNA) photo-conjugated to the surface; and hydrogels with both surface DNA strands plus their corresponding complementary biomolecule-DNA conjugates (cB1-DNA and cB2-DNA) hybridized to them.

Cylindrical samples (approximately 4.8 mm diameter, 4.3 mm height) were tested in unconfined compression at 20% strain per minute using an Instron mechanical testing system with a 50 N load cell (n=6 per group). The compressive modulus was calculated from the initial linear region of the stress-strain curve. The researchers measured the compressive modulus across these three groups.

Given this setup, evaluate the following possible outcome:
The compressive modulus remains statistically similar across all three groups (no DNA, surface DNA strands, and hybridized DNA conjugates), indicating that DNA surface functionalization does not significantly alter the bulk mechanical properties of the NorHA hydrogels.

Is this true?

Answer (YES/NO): YES